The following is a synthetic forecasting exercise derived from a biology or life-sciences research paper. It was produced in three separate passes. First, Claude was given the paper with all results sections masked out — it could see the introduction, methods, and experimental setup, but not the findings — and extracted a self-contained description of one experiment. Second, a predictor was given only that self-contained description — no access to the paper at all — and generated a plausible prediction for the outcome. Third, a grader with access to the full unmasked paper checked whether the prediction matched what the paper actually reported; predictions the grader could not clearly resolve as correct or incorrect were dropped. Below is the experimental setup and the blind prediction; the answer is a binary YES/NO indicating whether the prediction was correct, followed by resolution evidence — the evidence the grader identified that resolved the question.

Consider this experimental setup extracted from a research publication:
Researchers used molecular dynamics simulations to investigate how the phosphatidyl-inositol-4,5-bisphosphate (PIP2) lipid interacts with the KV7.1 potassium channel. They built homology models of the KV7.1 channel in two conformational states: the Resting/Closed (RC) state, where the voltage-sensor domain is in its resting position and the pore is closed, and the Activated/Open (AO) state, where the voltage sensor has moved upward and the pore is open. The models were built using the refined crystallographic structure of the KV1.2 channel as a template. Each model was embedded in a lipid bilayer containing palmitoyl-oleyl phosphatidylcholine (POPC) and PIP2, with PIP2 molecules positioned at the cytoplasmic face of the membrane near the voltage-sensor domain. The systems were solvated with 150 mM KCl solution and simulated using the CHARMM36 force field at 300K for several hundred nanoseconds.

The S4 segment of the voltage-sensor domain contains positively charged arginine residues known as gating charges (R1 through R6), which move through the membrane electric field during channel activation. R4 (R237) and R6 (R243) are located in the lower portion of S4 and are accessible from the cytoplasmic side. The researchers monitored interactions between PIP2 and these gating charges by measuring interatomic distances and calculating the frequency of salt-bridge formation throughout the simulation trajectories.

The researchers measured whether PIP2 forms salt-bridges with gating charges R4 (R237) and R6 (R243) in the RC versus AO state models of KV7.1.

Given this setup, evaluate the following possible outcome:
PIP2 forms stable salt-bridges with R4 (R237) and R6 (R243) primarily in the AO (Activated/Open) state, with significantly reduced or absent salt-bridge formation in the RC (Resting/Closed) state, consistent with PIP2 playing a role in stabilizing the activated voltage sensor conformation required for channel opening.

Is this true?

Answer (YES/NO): NO